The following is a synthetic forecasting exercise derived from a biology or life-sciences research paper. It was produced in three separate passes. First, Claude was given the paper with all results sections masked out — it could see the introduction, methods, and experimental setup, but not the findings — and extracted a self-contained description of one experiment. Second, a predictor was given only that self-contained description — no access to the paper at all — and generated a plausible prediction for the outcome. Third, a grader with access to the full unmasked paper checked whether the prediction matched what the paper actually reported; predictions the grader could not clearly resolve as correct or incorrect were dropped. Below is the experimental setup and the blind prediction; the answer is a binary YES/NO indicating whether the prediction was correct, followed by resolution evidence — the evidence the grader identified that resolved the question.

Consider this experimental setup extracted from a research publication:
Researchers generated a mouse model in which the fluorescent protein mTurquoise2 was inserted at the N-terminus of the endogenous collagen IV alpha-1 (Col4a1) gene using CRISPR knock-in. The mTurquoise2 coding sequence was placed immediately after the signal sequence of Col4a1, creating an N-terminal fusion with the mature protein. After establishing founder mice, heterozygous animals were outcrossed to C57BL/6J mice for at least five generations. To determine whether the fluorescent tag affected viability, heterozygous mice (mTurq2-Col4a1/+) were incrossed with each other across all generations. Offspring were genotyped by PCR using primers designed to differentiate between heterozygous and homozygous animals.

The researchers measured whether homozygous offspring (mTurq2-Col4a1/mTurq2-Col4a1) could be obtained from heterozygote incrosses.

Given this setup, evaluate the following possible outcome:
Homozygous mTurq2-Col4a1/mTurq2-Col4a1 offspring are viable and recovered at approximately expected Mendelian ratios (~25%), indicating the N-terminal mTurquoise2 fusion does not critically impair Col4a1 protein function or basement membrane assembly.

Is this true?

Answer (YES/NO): NO